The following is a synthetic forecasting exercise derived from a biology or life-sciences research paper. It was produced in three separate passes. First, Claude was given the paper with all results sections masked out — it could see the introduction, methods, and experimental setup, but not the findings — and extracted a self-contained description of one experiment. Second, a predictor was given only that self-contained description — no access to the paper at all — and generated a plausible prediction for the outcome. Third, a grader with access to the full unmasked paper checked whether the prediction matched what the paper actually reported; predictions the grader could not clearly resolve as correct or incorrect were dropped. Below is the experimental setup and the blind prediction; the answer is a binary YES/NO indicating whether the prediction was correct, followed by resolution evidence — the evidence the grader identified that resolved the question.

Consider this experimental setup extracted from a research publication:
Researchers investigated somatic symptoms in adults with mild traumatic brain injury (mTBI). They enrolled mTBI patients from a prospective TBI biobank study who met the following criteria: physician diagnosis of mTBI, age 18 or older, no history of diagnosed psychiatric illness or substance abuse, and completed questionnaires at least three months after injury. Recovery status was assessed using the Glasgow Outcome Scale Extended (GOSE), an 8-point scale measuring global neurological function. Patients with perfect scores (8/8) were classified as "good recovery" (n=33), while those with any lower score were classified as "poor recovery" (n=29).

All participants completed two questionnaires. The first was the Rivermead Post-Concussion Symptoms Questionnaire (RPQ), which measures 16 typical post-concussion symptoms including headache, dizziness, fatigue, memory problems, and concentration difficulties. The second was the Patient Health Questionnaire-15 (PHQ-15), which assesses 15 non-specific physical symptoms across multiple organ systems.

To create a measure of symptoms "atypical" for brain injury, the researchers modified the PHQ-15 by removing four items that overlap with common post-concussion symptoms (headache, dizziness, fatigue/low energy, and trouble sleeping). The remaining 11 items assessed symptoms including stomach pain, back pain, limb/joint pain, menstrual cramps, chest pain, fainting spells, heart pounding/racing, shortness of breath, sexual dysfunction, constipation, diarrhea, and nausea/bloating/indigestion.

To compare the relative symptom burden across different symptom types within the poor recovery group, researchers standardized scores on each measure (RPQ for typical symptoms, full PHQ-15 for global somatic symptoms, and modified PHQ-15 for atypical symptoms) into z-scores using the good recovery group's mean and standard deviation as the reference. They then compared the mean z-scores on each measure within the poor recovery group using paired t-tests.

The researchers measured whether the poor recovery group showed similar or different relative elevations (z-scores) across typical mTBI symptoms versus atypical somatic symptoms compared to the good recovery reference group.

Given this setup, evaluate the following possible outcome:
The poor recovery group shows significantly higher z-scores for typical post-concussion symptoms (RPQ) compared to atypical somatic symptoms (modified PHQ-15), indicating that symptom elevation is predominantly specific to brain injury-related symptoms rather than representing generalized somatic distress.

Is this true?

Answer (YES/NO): YES